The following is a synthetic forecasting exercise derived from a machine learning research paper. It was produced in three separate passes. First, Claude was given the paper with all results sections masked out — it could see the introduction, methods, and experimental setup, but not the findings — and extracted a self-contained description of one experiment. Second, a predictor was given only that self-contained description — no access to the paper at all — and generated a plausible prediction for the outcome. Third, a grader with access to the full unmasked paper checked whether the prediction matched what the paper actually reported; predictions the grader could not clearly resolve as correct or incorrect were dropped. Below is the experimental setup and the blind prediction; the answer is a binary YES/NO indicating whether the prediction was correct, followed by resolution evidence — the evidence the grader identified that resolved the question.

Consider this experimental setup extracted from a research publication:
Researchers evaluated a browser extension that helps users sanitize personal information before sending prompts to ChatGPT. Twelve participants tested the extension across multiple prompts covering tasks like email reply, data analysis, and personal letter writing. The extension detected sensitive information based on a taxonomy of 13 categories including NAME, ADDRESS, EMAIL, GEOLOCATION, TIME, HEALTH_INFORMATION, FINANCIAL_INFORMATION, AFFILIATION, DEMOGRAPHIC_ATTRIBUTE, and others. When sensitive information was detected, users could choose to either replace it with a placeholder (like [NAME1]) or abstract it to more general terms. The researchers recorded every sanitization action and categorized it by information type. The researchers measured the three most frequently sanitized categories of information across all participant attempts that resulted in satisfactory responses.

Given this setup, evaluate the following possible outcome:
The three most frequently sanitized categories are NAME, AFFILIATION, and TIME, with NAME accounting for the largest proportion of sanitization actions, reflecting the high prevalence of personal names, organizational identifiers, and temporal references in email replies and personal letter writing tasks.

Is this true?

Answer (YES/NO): NO